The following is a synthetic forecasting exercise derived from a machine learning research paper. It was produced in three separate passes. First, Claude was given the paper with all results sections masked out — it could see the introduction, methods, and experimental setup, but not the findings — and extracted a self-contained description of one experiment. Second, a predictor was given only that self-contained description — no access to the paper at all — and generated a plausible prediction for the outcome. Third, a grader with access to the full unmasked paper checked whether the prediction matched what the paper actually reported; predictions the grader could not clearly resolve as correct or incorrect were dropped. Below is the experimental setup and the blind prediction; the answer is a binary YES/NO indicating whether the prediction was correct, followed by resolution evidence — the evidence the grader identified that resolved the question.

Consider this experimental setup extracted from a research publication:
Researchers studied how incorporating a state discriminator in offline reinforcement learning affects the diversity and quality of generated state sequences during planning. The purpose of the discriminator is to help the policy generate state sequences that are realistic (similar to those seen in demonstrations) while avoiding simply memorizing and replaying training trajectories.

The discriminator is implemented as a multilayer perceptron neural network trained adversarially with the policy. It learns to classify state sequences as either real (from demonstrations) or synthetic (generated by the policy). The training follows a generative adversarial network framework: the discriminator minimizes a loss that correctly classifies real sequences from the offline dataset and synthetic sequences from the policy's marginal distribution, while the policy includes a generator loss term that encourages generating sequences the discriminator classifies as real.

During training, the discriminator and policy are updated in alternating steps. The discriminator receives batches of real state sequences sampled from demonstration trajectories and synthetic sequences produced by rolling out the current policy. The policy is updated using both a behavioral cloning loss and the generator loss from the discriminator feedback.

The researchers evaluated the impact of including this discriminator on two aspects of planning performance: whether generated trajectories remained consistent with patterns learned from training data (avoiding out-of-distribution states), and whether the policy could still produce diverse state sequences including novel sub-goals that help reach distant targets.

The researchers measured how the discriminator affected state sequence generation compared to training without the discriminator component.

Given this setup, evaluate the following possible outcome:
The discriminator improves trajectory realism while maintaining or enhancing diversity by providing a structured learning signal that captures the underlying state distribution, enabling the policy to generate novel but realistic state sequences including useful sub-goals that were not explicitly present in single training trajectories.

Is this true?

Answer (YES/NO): YES